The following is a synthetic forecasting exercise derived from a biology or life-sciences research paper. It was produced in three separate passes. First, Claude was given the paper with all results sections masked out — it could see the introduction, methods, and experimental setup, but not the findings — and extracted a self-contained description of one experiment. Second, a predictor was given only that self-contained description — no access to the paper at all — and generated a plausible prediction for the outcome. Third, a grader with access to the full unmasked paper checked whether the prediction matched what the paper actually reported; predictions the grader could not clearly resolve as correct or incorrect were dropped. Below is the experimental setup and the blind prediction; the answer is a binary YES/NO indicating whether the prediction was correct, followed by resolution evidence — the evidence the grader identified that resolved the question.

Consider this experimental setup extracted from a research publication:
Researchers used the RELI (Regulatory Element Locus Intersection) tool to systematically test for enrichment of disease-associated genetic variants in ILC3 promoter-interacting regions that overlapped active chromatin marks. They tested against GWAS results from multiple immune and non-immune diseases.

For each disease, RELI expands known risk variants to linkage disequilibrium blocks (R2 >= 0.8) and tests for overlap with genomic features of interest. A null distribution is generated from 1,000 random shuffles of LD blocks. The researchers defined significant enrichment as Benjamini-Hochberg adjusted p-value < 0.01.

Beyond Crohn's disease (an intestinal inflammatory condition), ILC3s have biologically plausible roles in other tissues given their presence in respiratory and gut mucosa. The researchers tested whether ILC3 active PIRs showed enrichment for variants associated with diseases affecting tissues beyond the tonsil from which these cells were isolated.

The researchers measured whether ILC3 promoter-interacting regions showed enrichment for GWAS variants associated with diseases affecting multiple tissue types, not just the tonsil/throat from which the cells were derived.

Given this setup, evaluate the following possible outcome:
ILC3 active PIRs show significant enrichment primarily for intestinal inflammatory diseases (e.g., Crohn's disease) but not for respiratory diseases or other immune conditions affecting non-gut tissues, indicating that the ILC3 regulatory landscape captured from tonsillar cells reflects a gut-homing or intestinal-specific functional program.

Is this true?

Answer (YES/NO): NO